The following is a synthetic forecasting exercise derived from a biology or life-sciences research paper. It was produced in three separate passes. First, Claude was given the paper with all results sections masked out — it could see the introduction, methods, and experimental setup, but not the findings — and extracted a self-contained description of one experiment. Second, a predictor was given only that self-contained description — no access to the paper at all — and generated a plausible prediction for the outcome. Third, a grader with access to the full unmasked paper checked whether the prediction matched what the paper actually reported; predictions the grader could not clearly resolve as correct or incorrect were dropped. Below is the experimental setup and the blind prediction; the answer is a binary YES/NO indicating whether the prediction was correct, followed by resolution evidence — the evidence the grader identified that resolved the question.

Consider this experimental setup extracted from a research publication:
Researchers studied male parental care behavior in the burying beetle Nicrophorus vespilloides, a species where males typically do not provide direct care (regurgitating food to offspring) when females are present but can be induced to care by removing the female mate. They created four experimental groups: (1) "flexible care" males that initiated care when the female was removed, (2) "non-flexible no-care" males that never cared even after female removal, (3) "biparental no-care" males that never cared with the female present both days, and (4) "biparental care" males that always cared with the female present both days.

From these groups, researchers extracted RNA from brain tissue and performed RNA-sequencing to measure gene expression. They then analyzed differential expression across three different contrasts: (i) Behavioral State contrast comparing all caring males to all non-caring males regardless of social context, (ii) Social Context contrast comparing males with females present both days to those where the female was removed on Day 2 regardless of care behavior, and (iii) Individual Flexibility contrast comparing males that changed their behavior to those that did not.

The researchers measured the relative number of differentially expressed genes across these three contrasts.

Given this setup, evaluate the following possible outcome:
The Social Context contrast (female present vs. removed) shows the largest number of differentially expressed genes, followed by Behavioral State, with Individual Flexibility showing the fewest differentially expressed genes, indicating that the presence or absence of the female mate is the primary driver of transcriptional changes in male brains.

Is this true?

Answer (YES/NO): NO